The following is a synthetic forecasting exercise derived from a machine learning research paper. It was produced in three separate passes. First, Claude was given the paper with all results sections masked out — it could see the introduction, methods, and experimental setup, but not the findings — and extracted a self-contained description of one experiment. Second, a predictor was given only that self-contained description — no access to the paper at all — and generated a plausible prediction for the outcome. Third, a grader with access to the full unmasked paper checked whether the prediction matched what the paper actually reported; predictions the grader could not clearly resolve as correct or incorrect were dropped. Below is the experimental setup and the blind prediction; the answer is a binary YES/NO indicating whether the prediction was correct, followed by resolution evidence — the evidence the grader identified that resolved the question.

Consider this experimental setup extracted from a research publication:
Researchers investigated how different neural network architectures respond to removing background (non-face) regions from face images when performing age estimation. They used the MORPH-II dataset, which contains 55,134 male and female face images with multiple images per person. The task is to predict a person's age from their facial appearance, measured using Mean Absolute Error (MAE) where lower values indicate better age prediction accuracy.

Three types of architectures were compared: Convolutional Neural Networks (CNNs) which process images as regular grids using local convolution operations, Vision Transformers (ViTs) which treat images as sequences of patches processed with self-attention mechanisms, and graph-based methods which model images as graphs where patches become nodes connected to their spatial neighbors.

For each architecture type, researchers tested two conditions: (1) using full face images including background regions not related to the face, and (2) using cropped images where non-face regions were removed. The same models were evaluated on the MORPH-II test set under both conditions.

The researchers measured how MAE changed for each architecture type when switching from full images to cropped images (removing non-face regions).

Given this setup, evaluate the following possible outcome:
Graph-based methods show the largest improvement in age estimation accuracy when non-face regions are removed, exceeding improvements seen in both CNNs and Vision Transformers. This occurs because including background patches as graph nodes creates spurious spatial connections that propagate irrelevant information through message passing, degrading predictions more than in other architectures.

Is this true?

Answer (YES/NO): NO